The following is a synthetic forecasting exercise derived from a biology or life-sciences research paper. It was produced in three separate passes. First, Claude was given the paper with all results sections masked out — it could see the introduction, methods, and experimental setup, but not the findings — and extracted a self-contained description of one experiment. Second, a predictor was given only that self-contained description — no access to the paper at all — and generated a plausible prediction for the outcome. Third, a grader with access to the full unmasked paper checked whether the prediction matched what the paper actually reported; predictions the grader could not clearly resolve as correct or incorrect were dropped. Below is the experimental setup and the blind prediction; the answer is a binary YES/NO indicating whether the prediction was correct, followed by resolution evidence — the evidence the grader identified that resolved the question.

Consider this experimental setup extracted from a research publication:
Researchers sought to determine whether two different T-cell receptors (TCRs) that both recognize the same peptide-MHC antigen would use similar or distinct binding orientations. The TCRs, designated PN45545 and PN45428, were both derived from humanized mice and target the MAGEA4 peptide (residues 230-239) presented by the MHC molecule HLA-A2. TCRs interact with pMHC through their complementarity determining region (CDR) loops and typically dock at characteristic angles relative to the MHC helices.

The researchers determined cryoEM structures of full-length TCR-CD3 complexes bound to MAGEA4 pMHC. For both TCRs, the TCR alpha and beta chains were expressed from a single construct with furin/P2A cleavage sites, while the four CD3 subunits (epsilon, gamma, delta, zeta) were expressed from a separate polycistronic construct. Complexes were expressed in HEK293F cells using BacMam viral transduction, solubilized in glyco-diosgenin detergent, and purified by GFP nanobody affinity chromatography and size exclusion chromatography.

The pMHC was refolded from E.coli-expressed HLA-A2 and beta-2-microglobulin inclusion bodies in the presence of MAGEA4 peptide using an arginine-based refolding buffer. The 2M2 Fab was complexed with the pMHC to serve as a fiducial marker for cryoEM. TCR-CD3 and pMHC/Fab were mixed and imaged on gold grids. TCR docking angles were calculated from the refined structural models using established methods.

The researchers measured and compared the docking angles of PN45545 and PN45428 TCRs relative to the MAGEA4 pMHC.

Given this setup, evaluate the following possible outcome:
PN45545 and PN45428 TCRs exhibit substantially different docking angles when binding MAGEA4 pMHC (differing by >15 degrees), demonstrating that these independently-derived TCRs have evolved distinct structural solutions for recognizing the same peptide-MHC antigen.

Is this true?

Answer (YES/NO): YES